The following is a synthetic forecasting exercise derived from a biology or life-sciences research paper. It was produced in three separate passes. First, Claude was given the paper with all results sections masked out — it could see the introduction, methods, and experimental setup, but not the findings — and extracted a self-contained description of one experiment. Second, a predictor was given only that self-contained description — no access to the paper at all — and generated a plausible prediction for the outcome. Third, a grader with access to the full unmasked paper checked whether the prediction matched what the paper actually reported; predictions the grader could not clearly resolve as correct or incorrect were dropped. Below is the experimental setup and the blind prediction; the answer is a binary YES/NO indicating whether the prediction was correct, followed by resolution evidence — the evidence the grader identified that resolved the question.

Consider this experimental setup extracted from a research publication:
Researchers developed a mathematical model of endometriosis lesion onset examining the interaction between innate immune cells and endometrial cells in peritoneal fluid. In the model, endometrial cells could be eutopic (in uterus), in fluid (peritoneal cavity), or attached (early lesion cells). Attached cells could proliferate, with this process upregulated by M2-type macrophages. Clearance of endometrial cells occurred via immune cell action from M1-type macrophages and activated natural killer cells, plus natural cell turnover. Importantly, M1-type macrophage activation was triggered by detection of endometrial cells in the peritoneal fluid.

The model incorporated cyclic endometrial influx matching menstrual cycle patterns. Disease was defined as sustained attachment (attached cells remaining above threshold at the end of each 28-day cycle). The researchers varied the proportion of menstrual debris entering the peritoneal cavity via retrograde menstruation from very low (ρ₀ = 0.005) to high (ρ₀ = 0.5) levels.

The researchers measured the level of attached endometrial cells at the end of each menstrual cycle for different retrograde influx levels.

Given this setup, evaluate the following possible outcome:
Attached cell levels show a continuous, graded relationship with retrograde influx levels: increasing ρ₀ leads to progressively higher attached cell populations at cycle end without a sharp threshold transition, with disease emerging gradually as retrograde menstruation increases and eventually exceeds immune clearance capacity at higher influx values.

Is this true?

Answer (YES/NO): NO